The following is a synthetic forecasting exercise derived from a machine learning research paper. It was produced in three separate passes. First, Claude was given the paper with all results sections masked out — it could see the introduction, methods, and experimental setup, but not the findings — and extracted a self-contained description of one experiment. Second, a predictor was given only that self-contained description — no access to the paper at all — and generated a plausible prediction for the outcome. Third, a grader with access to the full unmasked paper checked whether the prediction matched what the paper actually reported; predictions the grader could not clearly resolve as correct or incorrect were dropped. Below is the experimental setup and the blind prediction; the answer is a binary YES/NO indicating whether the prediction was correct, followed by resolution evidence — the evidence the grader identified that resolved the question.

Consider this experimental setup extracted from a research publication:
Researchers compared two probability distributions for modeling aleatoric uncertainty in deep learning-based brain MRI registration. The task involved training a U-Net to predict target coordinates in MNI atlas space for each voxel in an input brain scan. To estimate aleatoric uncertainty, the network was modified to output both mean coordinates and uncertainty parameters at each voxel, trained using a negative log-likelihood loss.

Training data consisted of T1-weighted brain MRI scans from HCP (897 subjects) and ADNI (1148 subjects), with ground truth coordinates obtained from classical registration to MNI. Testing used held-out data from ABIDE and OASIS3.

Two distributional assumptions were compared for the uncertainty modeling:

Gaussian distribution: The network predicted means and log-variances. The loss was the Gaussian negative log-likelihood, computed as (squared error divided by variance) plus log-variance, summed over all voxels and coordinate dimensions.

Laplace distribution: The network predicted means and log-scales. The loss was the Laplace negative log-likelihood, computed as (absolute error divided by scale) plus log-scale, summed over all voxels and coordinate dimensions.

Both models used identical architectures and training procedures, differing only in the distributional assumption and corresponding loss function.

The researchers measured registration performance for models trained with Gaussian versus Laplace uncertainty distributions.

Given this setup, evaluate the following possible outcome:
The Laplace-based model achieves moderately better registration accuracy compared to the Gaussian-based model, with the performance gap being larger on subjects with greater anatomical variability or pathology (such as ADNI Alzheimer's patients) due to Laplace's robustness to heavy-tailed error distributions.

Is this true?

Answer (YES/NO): NO